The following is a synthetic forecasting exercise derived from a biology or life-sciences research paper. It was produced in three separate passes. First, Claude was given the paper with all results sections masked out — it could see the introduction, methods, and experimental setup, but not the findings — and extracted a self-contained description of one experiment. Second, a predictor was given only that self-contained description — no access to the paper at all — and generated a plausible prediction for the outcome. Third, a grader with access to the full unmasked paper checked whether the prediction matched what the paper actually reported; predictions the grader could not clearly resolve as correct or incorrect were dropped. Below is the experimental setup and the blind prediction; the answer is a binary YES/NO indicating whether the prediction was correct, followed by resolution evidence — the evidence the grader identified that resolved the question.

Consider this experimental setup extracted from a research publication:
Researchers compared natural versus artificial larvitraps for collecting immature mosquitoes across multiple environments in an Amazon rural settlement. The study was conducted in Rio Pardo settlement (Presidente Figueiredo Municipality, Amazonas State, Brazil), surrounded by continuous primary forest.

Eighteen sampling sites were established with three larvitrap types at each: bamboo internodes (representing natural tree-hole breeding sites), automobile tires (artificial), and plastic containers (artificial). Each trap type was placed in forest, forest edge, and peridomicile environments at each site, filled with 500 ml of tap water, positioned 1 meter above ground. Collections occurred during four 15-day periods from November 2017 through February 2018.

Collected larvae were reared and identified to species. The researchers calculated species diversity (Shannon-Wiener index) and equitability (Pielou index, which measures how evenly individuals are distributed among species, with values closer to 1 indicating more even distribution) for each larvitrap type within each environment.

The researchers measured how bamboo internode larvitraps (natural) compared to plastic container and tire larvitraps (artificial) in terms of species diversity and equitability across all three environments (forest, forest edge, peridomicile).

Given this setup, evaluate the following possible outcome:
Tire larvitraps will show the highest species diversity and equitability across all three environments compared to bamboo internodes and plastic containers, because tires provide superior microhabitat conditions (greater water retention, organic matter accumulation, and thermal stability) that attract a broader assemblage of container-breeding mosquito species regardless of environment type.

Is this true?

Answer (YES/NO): NO